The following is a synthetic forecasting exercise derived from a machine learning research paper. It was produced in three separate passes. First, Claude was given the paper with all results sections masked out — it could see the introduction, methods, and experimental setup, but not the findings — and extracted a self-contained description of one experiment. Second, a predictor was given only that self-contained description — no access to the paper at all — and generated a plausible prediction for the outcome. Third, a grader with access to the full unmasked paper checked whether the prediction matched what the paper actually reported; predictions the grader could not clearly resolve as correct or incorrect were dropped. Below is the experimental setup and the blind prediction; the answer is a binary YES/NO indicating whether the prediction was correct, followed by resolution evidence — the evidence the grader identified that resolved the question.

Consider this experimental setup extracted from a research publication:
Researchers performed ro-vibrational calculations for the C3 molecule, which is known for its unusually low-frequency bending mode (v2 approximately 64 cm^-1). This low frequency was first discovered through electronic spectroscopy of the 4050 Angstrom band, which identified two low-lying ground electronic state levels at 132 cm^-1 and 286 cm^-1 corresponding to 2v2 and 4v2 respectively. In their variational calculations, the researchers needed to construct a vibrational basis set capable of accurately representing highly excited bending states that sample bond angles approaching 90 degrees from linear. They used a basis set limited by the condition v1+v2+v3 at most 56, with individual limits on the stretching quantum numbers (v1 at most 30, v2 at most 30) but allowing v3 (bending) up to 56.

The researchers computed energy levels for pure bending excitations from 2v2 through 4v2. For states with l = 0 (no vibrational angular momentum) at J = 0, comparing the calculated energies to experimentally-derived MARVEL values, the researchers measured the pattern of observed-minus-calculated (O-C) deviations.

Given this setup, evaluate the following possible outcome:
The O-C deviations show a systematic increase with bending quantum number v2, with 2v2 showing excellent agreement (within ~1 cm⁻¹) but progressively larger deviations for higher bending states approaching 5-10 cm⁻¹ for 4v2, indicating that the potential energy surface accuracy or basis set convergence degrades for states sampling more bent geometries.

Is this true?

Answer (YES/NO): NO